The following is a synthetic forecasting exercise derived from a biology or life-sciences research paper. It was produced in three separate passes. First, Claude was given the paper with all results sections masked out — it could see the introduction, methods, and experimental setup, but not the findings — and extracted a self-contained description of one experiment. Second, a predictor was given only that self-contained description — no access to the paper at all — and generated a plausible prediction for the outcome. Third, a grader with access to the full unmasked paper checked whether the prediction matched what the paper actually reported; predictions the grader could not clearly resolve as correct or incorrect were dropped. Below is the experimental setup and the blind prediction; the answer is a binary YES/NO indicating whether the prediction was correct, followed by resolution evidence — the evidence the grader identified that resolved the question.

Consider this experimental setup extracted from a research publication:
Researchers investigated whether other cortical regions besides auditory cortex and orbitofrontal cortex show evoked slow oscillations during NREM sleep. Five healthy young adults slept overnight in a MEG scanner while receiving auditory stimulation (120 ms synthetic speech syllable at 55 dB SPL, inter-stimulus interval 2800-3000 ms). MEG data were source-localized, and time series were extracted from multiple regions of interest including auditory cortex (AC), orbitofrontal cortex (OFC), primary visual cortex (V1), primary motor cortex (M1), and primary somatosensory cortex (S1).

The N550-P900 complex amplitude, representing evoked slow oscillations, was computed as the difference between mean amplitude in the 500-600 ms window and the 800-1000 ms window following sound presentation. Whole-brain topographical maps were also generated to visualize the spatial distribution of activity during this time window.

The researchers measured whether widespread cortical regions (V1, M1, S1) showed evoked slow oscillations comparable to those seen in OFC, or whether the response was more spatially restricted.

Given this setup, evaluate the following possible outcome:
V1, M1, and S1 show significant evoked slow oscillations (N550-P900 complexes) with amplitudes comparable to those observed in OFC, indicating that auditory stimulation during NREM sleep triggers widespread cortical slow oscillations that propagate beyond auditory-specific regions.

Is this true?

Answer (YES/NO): NO